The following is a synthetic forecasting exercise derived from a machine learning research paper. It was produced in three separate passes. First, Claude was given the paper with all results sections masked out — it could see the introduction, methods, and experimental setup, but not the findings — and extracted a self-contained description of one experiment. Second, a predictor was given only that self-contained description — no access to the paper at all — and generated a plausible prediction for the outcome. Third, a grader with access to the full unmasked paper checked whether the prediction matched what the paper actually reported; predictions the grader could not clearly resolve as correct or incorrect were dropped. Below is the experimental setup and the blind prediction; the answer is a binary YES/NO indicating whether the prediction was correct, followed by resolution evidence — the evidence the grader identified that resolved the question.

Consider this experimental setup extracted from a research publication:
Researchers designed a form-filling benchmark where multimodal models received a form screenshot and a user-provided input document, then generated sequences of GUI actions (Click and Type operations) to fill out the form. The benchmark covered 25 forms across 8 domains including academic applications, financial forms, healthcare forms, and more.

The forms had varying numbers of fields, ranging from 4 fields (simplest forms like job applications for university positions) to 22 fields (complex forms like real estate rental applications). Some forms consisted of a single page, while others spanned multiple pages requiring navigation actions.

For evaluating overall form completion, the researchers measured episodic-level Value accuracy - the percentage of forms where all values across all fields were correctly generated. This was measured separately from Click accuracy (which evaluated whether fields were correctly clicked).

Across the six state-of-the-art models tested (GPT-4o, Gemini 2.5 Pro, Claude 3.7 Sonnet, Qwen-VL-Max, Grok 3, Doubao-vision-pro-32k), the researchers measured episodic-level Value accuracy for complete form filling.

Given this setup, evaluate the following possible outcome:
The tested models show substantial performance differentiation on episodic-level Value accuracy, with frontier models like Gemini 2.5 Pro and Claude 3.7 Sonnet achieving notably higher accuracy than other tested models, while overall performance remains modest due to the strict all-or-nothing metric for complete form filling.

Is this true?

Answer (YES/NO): NO